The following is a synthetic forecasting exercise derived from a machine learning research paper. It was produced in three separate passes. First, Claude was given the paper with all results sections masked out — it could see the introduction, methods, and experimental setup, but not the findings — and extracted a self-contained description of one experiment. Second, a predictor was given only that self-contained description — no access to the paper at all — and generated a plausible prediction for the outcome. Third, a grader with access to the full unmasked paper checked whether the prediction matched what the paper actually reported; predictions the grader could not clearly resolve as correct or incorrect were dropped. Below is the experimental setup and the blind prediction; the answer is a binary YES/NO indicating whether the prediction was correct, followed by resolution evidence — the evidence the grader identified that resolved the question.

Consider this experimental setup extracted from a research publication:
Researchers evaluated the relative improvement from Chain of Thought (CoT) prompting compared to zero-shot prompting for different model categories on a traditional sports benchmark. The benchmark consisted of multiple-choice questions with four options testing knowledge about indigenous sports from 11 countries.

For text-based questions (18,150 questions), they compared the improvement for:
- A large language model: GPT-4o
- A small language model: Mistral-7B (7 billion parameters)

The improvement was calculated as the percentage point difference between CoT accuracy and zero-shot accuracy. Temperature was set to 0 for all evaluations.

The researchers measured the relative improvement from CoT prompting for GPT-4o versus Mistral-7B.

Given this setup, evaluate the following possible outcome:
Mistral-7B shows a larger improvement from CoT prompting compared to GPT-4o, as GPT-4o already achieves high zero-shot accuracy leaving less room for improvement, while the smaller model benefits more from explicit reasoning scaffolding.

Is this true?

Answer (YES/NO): YES